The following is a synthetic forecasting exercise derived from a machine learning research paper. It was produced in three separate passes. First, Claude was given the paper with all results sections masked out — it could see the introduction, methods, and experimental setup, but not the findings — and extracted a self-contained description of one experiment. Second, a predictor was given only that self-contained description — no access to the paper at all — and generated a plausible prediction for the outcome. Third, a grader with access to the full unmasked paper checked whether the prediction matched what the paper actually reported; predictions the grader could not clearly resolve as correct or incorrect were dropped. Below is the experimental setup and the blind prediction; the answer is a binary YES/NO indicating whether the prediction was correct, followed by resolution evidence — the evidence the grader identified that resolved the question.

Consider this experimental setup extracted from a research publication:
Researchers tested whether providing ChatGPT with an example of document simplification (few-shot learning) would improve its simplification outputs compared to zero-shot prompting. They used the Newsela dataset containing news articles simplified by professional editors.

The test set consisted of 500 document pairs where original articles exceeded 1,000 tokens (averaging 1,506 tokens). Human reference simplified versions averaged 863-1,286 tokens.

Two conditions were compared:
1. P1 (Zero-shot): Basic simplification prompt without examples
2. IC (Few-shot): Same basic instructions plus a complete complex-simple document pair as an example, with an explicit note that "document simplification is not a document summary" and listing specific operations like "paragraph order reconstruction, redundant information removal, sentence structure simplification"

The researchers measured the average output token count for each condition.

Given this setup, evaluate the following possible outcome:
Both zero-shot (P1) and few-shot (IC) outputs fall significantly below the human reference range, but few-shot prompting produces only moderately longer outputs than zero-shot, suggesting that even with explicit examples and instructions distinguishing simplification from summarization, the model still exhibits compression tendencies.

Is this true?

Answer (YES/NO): NO